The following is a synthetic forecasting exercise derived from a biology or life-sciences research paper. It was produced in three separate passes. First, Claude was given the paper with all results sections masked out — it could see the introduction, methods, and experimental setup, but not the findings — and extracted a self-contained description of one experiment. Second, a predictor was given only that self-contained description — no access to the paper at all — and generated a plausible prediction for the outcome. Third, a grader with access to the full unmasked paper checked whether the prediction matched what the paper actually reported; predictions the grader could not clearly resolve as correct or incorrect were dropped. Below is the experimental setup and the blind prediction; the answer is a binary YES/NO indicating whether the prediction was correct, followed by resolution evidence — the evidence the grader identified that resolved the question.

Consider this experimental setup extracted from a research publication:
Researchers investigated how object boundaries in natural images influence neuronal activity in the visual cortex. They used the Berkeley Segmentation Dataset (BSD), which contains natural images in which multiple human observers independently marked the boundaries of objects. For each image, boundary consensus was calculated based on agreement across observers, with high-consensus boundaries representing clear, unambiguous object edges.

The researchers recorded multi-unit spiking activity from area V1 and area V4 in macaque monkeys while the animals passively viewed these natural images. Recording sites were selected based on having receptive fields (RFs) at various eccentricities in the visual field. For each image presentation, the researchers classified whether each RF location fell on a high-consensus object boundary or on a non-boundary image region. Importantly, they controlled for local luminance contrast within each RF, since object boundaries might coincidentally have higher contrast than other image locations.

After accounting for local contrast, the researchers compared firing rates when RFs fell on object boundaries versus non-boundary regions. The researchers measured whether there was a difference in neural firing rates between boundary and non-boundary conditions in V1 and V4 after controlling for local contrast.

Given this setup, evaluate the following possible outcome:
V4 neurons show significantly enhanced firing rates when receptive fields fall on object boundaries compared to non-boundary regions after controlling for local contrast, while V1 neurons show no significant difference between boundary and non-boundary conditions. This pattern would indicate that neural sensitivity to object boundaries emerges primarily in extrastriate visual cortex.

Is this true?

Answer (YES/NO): NO